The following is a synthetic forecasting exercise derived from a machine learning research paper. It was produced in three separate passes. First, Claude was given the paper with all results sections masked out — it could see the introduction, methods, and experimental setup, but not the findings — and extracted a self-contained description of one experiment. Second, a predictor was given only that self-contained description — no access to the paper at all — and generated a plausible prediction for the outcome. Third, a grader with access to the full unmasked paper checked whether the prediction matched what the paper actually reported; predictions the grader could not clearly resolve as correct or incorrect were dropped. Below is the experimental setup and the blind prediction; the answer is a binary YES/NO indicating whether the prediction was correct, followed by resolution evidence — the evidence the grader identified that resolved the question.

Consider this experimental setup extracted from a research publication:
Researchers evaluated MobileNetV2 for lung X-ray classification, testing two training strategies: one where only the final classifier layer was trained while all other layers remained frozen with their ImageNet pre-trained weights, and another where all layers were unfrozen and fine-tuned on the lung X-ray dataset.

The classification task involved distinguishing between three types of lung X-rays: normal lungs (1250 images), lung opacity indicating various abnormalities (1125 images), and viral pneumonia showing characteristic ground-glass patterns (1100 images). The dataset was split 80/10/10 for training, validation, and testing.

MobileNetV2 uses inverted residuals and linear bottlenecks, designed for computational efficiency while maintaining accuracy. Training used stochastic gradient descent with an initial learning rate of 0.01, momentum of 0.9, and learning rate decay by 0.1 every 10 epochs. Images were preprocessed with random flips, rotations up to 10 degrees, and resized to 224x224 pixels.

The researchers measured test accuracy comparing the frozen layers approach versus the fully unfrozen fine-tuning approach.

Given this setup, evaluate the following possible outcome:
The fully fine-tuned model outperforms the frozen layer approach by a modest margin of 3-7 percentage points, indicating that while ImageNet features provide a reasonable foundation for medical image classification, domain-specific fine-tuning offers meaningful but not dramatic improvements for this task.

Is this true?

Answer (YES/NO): YES